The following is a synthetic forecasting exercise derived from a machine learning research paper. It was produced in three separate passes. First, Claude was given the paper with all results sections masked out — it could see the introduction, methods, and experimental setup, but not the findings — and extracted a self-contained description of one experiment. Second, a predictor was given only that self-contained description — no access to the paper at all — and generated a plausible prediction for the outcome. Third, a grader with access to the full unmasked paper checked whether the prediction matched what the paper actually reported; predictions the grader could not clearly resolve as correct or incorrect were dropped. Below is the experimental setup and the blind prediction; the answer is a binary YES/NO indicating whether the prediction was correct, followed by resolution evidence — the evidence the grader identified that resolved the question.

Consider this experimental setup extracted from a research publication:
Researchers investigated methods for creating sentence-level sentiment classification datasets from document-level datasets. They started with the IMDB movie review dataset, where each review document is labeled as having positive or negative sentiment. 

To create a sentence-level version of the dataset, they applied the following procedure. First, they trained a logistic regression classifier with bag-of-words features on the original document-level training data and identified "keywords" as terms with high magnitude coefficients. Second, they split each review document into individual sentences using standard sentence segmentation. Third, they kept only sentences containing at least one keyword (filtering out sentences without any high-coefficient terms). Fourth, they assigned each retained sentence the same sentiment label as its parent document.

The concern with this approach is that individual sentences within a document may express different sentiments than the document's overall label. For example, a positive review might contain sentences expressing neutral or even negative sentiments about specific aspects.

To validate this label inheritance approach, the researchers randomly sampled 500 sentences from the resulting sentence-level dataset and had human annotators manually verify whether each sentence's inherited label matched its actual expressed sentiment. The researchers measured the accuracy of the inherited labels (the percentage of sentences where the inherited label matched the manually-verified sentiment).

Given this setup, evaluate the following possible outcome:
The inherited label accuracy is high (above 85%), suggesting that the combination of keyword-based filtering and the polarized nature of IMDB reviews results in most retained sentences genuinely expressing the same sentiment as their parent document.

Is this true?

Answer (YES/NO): YES